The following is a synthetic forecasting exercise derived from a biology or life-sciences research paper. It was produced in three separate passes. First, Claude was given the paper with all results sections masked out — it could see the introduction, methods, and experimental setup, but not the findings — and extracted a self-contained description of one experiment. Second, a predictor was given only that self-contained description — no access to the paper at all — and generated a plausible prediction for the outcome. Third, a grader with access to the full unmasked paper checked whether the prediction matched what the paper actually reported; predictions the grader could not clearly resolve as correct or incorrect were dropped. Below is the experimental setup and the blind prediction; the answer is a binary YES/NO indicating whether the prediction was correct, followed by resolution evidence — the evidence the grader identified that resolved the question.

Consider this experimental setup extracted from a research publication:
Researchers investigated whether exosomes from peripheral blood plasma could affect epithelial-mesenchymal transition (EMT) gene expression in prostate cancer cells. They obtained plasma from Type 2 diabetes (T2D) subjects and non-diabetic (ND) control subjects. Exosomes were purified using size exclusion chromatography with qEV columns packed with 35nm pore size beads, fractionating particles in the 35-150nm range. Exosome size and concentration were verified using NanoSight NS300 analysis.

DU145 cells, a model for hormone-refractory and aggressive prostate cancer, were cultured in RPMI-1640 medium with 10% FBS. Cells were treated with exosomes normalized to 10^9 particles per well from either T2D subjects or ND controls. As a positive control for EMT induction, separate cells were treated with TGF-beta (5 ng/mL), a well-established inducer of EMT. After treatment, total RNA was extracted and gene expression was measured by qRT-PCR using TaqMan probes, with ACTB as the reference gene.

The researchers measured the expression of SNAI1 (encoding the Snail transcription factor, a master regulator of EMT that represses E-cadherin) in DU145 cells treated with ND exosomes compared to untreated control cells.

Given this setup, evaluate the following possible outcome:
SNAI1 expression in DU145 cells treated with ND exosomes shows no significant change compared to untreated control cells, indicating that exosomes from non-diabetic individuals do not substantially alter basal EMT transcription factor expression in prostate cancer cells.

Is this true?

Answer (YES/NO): NO